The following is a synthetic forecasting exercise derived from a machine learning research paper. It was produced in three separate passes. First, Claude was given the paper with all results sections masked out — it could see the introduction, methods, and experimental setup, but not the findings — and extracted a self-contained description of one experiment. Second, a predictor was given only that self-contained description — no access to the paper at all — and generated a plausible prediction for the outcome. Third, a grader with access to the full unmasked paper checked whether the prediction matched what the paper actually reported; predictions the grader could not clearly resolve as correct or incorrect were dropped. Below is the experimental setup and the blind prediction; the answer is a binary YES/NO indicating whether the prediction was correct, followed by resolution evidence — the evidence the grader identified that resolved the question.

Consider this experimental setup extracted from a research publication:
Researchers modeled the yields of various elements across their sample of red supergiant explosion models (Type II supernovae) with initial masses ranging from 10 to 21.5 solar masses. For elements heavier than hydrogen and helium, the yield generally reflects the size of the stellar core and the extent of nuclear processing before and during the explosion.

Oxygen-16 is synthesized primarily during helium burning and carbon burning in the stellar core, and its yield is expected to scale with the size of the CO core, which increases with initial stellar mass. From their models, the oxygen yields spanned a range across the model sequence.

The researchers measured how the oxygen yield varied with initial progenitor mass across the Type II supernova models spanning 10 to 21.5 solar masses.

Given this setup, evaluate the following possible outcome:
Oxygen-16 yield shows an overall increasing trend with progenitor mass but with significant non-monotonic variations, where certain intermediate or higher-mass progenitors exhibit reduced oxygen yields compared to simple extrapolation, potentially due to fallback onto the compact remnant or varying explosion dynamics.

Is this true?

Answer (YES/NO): NO